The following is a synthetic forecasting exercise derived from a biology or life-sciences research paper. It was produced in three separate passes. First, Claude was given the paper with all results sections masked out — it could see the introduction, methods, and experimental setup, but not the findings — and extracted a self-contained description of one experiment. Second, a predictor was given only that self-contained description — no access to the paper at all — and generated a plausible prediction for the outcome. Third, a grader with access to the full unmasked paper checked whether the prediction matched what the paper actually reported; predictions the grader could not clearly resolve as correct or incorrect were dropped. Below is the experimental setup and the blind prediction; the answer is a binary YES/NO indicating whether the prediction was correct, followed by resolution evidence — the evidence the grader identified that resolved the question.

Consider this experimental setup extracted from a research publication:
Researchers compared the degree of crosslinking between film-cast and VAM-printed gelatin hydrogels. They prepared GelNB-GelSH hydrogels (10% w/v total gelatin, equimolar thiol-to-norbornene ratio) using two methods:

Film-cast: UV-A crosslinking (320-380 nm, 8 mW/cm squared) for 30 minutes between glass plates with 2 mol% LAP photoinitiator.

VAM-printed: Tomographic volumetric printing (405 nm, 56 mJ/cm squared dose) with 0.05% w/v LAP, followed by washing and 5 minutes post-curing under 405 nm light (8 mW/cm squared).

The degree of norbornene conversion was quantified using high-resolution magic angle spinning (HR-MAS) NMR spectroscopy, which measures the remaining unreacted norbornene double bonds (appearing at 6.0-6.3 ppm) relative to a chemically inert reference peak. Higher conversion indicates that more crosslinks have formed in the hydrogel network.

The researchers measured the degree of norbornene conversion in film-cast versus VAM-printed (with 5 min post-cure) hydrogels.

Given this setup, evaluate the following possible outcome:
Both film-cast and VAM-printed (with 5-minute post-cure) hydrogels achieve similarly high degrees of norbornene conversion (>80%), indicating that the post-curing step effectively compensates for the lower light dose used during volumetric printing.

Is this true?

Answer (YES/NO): NO